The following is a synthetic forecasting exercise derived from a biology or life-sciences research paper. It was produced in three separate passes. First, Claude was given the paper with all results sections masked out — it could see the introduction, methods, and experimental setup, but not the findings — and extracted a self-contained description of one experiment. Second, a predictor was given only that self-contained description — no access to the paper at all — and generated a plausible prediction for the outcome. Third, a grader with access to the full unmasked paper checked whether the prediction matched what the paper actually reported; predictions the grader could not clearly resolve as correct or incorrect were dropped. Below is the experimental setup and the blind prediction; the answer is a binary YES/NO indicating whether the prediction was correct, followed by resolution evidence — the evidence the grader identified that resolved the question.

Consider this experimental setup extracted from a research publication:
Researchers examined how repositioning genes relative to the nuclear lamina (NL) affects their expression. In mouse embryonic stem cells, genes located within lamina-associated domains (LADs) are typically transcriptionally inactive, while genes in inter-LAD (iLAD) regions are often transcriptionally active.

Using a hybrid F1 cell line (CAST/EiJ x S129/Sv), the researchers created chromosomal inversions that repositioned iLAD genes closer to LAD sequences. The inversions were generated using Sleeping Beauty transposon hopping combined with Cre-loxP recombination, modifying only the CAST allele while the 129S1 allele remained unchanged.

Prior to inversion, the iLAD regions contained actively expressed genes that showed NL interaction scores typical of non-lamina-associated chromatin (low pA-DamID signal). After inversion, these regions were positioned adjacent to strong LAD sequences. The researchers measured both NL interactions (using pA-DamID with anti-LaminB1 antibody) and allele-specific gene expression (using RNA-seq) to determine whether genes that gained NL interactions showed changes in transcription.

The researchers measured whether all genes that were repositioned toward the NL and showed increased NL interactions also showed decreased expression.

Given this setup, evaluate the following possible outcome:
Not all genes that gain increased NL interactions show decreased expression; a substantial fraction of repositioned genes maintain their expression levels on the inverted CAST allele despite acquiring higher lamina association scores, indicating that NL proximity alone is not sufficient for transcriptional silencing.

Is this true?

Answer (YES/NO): YES